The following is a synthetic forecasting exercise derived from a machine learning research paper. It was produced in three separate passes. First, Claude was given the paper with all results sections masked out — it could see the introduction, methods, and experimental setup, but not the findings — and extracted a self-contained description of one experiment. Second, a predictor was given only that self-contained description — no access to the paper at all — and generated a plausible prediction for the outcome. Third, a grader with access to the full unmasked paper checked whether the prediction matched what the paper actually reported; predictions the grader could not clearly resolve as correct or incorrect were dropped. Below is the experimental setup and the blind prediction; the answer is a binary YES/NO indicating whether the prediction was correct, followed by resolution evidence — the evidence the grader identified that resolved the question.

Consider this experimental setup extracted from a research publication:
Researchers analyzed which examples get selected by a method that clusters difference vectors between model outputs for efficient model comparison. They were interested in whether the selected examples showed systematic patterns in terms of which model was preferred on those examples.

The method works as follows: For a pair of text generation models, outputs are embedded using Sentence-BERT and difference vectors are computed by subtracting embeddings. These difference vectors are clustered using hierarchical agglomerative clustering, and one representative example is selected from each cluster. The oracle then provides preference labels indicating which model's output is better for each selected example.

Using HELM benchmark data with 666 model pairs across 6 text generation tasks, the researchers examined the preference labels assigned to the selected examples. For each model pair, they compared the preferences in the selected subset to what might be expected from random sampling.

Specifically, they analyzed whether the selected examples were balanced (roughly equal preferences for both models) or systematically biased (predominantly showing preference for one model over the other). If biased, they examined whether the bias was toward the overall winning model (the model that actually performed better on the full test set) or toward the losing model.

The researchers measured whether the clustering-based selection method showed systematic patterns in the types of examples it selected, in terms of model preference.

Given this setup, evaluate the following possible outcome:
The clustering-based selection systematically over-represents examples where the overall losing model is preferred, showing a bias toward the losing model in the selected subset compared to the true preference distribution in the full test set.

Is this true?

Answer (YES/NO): NO